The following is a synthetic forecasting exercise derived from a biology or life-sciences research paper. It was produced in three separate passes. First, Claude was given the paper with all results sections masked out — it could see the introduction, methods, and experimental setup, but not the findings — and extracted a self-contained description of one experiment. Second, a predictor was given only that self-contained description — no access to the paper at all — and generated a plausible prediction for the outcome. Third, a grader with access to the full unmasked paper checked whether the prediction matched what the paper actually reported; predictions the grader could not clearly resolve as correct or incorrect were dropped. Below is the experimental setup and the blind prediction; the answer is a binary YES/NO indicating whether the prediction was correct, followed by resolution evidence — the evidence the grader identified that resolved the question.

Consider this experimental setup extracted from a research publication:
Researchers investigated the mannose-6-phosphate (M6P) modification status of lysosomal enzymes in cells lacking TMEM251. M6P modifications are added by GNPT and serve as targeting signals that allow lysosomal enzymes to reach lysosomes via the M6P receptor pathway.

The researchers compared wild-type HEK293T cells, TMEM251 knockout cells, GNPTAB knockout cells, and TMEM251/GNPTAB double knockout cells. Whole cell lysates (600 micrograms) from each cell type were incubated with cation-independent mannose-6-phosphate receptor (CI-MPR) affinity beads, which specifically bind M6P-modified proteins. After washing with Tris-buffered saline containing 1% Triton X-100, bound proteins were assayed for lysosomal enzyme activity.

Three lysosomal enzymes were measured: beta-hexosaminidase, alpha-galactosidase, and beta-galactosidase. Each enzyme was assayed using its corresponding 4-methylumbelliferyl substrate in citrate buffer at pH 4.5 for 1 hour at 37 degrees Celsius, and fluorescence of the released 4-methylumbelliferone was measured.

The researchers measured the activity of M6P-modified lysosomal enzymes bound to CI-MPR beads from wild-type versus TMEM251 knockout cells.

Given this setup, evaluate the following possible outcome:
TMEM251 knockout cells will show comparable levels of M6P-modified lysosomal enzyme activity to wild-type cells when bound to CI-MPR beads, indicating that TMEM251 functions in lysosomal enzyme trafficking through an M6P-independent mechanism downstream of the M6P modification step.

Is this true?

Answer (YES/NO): NO